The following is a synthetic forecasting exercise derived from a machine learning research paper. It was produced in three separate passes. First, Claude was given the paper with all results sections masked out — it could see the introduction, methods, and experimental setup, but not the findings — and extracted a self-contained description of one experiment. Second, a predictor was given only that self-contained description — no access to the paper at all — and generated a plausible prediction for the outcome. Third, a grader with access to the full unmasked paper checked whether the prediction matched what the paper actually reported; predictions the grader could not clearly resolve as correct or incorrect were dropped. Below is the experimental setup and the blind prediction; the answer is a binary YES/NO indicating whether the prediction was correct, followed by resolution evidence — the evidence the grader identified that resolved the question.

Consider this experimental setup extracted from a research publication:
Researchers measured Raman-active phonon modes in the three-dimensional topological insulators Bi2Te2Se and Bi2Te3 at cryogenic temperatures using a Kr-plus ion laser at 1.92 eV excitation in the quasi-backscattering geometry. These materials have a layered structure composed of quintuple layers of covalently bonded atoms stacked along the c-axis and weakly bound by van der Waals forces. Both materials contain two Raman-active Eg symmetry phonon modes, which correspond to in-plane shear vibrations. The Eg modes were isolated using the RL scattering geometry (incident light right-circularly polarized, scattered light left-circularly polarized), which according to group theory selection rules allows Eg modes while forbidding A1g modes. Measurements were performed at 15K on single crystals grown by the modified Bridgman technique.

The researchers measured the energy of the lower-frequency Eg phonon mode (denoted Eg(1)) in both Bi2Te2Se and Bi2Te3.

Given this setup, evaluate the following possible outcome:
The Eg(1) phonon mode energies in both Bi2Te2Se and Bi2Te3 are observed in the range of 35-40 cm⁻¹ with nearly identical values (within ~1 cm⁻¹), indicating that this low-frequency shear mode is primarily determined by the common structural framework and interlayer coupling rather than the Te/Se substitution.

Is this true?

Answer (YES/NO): NO